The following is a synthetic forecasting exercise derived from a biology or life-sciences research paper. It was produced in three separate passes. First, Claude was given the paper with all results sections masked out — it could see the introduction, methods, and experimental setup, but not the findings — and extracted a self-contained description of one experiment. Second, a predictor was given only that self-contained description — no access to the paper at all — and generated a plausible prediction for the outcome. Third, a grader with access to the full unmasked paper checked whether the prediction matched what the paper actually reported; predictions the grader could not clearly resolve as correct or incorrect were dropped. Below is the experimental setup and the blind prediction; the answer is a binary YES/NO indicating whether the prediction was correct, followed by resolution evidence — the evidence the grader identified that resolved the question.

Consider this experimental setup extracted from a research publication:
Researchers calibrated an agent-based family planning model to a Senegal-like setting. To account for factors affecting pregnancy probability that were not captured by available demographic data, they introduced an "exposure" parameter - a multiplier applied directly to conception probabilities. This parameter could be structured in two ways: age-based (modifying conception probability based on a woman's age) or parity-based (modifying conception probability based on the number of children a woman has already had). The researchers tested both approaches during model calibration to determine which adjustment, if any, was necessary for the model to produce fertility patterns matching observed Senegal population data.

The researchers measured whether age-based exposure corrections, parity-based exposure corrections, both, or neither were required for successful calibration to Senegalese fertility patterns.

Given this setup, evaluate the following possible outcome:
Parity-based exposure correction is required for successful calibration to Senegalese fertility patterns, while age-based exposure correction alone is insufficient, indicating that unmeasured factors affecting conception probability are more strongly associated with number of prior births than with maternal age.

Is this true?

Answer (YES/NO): YES